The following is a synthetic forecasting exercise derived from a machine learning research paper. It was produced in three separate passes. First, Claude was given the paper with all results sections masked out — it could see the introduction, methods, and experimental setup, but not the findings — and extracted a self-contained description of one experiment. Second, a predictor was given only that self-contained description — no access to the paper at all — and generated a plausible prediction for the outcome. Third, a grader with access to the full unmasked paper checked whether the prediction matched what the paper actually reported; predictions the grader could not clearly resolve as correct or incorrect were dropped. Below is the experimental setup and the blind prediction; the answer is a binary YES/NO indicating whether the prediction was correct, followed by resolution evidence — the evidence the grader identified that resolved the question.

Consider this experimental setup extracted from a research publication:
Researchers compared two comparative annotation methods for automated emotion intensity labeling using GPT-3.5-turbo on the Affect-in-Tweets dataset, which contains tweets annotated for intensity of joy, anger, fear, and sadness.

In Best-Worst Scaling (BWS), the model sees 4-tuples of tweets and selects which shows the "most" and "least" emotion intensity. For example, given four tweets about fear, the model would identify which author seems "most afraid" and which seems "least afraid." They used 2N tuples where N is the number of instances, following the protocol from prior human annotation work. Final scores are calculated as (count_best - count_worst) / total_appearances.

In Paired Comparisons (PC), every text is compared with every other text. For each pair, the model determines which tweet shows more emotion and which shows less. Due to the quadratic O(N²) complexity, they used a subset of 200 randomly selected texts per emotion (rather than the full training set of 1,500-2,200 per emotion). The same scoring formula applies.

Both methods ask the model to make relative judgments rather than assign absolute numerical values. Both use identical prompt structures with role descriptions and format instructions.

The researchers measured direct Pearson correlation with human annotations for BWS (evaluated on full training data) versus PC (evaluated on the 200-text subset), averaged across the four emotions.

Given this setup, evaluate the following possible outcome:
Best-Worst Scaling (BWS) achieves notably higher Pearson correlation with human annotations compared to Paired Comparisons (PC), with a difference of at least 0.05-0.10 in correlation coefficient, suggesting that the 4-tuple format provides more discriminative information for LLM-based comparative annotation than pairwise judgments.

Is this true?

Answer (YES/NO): NO